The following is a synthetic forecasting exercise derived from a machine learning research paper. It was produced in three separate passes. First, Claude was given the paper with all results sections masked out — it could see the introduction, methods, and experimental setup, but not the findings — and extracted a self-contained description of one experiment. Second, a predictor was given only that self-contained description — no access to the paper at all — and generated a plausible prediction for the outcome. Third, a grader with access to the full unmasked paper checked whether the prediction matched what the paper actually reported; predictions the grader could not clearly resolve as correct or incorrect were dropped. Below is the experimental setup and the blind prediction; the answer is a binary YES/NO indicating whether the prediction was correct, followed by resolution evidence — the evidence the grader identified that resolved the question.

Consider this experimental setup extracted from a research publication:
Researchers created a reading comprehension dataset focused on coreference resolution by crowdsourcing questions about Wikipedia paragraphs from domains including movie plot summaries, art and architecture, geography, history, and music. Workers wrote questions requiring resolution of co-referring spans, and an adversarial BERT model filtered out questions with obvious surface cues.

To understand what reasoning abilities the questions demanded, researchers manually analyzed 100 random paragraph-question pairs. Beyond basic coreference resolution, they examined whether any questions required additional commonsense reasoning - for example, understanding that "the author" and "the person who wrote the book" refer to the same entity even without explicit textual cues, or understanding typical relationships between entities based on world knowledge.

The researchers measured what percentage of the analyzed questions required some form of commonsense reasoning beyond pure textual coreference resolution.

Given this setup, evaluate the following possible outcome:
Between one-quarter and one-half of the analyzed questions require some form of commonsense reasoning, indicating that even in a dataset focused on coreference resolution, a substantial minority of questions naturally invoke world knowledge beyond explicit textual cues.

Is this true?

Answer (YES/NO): NO